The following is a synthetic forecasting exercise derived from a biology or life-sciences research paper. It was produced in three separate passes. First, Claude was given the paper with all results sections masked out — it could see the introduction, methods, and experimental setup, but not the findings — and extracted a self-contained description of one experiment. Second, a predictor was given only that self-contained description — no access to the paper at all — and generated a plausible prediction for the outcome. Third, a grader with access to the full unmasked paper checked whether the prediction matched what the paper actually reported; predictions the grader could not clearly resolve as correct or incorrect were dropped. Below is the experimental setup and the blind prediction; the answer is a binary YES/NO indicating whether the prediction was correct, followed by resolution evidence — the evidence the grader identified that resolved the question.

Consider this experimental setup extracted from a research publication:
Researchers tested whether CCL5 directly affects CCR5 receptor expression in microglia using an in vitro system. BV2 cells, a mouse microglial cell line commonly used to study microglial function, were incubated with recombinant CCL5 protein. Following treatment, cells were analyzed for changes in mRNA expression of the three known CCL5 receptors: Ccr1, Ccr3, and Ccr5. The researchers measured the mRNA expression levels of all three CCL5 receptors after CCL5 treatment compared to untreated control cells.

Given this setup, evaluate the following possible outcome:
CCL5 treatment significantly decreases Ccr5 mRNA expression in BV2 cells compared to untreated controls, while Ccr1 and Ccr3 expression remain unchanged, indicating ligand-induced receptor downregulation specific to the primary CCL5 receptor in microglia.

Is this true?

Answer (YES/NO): NO